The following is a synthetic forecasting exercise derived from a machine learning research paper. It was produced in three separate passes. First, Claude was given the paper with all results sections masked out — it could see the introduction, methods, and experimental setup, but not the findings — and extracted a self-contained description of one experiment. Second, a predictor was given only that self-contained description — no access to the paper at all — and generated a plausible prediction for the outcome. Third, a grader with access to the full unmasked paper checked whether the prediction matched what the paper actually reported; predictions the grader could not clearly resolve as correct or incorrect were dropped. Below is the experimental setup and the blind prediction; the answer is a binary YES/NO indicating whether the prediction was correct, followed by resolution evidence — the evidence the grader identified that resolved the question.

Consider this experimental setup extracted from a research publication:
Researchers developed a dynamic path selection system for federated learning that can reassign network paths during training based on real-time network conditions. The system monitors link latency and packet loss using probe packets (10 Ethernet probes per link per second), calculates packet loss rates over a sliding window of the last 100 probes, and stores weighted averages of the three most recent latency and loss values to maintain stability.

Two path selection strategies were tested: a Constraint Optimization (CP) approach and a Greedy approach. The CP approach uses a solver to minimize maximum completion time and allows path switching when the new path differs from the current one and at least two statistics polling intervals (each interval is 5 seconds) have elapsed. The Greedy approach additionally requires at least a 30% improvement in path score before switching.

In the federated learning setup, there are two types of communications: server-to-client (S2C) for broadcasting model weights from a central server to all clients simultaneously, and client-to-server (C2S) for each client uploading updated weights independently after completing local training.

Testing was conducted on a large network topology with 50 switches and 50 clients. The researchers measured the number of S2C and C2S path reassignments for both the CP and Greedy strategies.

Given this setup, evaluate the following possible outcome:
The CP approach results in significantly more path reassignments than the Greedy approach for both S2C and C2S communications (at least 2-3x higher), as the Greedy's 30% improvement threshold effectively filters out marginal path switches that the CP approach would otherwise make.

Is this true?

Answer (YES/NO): NO